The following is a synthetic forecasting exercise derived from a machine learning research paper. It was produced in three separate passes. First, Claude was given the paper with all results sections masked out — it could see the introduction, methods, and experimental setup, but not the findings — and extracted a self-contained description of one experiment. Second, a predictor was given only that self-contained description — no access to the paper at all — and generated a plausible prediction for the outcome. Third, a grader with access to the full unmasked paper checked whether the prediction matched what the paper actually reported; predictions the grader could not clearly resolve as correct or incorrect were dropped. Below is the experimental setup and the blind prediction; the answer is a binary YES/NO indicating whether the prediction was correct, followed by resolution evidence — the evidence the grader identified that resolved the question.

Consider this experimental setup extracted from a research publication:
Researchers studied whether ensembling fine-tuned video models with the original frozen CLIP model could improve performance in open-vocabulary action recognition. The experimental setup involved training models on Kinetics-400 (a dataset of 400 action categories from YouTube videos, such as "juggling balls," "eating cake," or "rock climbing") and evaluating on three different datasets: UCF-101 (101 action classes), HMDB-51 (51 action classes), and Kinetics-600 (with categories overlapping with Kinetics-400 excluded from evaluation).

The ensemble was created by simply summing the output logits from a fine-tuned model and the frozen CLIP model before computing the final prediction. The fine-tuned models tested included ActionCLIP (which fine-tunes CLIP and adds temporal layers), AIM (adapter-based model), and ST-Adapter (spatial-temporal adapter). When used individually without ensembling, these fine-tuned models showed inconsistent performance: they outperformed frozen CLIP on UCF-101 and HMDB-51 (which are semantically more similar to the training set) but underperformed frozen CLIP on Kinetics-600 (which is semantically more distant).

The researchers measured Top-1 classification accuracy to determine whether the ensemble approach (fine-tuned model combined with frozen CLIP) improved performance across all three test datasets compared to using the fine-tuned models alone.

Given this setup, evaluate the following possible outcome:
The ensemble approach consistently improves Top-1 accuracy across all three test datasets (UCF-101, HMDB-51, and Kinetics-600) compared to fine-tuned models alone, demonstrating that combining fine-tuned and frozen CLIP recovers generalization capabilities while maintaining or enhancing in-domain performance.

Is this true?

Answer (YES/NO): YES